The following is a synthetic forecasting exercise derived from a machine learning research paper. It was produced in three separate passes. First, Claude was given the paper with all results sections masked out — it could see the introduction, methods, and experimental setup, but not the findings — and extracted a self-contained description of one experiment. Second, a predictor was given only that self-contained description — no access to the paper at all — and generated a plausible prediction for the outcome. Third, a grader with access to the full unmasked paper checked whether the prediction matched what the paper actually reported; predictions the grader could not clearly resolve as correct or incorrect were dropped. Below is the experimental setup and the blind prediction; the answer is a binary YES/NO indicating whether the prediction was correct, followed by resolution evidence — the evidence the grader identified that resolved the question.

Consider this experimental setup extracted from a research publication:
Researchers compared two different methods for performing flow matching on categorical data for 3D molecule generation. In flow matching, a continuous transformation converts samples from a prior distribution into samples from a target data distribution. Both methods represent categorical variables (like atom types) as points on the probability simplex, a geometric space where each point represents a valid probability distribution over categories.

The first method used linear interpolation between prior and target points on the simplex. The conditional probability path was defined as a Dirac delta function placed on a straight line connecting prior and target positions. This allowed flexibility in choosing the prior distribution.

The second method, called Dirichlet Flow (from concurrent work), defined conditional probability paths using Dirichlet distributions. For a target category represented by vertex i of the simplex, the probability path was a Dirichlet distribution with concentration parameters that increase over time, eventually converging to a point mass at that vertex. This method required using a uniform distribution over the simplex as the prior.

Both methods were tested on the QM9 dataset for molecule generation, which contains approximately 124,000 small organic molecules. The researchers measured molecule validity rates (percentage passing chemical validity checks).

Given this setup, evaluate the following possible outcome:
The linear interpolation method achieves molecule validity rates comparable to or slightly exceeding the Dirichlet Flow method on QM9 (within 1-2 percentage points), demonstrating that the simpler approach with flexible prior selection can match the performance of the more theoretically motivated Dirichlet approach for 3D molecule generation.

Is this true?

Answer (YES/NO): NO